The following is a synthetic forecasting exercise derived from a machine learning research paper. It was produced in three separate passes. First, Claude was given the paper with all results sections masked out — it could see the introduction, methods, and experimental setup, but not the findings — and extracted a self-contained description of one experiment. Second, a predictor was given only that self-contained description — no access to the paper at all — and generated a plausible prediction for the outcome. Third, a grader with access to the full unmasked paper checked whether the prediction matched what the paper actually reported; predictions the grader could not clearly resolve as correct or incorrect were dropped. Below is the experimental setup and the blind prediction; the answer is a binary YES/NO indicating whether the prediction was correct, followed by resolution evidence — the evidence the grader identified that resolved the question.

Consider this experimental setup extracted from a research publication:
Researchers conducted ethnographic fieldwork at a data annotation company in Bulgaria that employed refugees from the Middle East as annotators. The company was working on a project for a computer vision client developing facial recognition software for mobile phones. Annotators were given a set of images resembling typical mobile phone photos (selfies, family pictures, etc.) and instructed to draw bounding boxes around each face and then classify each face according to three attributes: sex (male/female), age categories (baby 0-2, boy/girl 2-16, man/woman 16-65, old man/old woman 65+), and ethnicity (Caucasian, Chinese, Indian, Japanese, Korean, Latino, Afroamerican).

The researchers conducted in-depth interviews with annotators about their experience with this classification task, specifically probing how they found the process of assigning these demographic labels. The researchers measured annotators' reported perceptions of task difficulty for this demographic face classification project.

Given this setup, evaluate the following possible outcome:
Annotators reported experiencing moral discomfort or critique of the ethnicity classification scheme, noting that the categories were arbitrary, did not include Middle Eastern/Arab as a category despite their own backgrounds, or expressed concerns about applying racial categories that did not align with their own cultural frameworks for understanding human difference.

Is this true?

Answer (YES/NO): NO